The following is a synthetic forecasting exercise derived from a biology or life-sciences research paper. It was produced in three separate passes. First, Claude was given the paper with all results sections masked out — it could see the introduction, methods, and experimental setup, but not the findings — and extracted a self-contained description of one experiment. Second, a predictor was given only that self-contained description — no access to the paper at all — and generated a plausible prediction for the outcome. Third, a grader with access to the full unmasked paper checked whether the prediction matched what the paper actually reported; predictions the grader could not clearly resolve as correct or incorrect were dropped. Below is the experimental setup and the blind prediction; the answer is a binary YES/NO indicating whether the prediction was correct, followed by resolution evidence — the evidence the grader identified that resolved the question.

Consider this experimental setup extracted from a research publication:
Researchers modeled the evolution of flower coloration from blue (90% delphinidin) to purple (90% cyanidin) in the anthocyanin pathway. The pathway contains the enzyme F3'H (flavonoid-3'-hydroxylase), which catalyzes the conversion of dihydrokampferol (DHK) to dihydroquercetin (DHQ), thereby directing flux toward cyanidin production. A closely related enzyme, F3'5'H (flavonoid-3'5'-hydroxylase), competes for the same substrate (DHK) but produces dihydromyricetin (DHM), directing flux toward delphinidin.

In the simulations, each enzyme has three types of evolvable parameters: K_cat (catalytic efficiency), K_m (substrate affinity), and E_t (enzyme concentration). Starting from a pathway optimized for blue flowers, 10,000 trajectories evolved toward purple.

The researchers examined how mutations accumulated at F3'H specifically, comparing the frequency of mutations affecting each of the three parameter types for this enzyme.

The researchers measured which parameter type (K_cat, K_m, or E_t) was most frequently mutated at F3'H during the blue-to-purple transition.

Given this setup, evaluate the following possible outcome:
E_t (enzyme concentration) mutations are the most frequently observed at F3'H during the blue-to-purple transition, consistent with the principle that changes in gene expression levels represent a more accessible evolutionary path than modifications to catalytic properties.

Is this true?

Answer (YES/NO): YES